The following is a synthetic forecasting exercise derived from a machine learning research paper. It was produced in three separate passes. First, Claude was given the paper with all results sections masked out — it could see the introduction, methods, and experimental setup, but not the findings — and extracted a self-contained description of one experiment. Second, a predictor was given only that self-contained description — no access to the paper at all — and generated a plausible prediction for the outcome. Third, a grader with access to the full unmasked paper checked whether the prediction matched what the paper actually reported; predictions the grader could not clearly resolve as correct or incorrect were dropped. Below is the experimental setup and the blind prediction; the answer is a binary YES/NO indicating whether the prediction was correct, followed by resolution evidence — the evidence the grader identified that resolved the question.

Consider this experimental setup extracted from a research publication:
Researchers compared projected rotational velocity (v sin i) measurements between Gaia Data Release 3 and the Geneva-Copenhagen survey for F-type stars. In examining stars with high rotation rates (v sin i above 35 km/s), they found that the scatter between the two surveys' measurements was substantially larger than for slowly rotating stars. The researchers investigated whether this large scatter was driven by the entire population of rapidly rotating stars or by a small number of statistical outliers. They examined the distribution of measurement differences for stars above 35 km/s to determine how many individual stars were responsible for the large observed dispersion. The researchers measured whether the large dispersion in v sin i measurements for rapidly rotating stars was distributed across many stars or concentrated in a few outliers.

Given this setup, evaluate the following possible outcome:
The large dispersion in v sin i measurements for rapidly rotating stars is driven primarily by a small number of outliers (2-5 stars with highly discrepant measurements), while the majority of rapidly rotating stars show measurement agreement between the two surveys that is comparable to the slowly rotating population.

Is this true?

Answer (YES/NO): YES